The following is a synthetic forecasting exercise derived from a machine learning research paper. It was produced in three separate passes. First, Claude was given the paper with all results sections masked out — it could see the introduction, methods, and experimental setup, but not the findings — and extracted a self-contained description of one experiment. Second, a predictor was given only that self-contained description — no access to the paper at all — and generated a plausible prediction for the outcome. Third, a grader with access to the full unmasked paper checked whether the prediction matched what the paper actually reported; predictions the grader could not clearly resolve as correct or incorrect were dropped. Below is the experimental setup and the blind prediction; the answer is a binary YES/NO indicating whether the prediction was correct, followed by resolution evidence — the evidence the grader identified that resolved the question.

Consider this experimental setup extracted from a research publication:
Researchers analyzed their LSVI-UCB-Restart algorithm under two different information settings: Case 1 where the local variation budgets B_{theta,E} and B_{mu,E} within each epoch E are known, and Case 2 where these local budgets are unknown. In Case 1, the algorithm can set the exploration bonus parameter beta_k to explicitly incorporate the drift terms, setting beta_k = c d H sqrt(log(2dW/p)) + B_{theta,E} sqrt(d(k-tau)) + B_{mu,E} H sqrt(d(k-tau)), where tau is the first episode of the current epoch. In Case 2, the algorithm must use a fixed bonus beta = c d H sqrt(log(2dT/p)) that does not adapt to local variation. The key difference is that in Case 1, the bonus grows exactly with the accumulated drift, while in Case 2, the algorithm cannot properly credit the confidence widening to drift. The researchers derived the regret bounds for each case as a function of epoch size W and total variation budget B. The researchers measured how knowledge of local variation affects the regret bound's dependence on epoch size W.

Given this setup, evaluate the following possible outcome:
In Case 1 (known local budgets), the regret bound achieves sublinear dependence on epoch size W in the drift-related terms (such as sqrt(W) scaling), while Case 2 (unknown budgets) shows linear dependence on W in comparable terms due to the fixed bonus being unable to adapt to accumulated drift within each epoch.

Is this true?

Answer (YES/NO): NO